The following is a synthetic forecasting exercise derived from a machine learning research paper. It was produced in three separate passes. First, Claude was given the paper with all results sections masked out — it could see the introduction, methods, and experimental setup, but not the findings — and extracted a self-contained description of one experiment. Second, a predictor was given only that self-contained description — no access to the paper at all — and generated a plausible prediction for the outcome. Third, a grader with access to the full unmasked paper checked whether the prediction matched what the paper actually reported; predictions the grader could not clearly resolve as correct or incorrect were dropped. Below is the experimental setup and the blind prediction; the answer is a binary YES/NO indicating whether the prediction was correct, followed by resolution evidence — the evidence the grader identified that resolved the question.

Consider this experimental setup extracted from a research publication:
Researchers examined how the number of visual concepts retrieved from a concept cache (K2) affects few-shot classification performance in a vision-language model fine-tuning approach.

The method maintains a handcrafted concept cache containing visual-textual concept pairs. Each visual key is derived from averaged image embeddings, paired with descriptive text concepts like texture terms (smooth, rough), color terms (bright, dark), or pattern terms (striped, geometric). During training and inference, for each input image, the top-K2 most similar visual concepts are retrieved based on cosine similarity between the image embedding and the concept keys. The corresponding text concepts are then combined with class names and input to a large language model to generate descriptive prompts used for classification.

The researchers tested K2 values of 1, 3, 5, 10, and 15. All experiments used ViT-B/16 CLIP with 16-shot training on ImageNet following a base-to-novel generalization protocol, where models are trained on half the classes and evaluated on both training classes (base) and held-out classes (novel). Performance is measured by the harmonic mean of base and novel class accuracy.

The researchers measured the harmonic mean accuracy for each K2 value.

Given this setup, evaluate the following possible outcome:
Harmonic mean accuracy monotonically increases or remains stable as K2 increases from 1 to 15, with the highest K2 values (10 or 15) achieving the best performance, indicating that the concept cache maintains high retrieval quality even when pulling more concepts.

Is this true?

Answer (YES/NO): NO